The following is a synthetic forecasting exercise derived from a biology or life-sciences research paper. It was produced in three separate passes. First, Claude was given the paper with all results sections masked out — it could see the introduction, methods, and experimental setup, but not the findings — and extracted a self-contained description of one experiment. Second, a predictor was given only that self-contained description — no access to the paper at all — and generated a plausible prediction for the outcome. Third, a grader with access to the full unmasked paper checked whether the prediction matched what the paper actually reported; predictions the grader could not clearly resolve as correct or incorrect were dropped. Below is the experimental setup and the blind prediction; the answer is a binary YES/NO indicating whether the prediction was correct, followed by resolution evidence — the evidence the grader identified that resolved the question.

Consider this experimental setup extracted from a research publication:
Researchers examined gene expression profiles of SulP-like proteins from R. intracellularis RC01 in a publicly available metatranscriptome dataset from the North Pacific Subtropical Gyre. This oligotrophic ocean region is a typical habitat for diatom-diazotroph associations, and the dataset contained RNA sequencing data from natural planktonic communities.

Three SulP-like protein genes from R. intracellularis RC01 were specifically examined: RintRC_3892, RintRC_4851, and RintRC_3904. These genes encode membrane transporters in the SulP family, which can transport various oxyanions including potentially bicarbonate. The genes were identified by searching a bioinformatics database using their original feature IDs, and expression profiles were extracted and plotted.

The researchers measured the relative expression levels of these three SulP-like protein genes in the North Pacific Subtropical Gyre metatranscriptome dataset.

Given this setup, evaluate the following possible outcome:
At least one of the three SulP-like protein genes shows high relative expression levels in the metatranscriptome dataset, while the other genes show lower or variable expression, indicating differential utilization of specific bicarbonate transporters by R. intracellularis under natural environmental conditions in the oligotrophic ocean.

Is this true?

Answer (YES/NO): YES